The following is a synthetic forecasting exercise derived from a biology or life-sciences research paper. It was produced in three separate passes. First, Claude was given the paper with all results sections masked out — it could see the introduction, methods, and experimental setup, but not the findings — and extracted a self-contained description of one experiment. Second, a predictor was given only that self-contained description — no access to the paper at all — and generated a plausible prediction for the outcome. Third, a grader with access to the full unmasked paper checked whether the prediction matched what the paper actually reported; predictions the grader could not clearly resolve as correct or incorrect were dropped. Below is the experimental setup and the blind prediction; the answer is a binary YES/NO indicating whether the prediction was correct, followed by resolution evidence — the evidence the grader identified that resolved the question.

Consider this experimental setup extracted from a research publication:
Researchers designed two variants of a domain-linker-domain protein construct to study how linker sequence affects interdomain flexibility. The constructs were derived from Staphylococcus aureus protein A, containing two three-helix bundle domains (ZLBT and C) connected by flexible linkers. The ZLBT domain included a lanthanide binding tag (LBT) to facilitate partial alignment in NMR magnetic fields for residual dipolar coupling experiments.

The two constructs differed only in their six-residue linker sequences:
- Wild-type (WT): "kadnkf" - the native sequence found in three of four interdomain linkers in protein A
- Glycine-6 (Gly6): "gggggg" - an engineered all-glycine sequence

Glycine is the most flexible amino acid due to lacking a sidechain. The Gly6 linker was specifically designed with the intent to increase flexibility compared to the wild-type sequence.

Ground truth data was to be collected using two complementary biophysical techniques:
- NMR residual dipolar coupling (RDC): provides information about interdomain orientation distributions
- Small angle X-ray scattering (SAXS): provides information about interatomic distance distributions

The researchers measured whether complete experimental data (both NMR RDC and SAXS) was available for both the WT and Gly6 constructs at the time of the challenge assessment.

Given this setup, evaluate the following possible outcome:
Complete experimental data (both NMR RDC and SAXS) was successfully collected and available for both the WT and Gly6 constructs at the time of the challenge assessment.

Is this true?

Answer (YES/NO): NO